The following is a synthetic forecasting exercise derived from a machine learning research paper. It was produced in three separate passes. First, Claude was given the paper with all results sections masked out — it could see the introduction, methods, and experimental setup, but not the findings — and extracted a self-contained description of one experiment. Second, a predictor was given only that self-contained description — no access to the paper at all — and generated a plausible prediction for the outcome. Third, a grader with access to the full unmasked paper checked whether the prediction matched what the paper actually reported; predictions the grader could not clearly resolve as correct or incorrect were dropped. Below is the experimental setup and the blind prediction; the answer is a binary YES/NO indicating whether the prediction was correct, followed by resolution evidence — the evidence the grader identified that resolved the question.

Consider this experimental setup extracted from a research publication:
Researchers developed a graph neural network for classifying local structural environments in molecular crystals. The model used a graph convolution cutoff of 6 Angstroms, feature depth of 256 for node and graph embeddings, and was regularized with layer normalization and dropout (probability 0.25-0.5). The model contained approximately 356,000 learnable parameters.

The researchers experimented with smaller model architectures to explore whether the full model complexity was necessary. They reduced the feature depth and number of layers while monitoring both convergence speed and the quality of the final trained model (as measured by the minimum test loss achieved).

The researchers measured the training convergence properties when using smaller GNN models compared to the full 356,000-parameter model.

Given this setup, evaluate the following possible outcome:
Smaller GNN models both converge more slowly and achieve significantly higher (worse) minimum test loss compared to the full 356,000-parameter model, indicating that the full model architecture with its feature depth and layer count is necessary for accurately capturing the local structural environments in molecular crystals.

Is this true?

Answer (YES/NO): YES